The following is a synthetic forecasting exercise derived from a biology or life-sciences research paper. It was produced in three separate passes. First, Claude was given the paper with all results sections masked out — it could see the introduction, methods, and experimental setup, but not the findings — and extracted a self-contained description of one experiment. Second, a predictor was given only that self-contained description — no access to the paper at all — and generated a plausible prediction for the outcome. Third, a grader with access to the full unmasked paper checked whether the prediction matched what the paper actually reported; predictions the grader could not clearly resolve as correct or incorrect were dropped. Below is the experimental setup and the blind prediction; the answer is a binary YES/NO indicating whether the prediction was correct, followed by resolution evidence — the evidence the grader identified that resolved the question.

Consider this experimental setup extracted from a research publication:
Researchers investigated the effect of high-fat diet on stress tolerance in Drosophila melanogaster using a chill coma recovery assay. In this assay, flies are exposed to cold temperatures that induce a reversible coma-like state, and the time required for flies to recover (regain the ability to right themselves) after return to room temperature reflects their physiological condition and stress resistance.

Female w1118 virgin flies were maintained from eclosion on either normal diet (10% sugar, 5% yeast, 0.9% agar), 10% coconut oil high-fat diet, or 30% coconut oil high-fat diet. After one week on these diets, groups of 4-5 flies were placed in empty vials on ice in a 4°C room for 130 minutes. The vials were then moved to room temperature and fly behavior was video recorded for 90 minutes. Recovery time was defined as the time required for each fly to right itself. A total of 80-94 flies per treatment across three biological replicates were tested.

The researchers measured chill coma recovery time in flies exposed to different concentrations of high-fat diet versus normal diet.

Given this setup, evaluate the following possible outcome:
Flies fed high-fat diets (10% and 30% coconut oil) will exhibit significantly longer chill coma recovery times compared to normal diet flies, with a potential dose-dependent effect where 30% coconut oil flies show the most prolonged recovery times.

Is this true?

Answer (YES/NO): NO